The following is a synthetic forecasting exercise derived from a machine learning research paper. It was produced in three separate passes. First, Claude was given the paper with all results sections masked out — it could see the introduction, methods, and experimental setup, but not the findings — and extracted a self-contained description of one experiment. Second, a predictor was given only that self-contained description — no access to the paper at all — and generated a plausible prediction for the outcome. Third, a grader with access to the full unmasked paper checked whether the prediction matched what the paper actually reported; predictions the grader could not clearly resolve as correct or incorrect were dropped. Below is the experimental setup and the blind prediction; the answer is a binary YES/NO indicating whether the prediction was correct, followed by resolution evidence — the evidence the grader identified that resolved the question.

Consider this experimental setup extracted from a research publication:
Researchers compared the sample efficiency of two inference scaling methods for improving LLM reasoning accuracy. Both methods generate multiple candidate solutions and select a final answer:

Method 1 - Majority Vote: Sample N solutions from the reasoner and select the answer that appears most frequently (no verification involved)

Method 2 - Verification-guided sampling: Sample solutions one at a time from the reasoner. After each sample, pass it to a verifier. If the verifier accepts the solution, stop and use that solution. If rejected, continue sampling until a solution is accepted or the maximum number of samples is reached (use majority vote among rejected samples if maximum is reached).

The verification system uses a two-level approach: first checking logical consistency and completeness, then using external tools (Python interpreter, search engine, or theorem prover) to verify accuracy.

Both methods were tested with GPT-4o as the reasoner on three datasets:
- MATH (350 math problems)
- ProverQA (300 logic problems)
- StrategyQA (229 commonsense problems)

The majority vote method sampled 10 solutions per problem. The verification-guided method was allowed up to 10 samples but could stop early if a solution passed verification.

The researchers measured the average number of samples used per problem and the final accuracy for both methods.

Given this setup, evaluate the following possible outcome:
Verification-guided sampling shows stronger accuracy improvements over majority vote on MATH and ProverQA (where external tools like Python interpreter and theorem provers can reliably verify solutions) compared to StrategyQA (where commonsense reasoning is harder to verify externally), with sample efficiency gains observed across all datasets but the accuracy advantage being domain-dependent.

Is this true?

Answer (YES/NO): NO